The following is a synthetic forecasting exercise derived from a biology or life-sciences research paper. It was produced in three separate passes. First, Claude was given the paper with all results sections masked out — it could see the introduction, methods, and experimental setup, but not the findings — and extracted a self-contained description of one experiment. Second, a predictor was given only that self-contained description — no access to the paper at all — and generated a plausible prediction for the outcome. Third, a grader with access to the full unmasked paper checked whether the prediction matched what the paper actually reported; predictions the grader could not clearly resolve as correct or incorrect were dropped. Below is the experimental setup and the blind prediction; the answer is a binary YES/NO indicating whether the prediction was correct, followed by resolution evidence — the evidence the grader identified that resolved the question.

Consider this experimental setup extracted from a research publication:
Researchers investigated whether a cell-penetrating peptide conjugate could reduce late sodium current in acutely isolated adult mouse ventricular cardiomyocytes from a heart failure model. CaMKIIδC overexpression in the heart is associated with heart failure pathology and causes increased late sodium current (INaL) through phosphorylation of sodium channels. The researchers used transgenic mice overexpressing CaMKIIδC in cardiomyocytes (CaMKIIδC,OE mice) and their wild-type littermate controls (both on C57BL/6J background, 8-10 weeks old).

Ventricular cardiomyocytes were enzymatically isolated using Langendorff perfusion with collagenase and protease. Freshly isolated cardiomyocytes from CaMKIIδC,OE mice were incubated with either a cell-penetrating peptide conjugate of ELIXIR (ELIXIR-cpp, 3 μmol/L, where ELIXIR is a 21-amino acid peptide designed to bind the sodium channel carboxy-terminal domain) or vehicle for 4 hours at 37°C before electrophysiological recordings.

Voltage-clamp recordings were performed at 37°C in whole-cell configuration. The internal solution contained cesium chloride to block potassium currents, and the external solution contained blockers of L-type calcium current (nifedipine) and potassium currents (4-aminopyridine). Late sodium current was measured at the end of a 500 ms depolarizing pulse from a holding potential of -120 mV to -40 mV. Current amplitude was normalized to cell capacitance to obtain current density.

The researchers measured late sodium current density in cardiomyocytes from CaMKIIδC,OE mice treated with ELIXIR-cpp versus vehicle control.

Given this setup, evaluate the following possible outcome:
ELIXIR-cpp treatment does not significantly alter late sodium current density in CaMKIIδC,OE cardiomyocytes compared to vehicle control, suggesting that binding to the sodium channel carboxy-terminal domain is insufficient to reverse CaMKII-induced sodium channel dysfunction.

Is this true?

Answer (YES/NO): NO